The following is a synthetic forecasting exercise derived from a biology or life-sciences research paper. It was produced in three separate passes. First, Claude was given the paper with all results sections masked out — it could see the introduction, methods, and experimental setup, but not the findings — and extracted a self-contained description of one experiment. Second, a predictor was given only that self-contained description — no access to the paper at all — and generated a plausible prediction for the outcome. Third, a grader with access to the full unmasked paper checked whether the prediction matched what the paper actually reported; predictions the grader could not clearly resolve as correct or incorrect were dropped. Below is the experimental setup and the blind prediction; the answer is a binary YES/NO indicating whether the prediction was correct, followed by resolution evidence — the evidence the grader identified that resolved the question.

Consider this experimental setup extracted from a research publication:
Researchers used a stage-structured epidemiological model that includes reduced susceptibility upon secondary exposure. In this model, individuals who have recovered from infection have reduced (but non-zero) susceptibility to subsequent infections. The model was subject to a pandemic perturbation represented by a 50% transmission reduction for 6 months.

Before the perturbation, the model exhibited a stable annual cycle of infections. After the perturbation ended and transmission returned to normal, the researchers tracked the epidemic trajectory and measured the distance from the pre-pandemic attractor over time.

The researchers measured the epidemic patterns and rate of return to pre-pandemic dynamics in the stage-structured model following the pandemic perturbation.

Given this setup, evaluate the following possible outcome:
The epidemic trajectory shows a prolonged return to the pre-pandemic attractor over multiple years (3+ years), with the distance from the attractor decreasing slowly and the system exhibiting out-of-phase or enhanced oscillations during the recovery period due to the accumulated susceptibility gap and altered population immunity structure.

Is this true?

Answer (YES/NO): YES